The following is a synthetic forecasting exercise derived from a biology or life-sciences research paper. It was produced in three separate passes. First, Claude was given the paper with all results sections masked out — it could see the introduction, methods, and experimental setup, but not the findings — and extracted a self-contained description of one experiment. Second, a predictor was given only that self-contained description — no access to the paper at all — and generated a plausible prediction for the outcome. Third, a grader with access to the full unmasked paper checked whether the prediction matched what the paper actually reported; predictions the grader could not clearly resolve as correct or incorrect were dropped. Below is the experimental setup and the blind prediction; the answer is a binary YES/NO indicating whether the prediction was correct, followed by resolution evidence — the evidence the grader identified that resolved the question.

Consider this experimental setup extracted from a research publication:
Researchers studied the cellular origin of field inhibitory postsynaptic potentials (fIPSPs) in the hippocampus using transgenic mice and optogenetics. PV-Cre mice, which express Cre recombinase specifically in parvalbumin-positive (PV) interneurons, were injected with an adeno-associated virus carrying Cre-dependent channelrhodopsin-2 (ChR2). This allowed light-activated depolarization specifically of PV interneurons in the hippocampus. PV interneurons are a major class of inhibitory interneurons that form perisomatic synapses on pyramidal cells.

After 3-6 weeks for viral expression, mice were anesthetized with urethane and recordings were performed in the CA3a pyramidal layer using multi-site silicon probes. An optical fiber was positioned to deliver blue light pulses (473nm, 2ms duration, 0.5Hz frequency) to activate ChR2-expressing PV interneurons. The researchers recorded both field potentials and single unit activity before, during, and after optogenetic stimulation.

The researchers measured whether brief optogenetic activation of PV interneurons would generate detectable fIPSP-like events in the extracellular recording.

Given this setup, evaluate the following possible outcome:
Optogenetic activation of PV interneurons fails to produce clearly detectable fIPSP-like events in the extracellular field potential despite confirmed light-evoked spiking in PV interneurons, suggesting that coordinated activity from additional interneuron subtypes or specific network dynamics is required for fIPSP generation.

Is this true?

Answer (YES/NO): NO